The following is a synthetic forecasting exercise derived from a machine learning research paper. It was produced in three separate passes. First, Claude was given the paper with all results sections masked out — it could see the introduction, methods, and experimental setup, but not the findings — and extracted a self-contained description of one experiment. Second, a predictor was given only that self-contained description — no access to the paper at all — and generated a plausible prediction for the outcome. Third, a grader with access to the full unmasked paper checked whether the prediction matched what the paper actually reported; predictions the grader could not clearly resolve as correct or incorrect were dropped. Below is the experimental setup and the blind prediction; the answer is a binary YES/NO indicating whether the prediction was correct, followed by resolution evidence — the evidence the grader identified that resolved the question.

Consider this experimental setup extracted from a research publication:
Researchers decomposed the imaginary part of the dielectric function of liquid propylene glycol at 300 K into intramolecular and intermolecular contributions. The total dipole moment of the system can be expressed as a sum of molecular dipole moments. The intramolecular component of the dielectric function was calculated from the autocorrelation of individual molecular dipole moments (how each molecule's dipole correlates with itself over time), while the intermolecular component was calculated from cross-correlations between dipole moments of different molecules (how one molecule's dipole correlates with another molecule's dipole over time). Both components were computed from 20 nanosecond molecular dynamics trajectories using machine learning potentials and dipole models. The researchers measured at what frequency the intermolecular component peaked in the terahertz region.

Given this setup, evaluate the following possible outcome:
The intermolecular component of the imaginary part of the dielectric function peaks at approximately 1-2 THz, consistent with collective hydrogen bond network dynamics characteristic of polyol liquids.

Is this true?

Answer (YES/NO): NO